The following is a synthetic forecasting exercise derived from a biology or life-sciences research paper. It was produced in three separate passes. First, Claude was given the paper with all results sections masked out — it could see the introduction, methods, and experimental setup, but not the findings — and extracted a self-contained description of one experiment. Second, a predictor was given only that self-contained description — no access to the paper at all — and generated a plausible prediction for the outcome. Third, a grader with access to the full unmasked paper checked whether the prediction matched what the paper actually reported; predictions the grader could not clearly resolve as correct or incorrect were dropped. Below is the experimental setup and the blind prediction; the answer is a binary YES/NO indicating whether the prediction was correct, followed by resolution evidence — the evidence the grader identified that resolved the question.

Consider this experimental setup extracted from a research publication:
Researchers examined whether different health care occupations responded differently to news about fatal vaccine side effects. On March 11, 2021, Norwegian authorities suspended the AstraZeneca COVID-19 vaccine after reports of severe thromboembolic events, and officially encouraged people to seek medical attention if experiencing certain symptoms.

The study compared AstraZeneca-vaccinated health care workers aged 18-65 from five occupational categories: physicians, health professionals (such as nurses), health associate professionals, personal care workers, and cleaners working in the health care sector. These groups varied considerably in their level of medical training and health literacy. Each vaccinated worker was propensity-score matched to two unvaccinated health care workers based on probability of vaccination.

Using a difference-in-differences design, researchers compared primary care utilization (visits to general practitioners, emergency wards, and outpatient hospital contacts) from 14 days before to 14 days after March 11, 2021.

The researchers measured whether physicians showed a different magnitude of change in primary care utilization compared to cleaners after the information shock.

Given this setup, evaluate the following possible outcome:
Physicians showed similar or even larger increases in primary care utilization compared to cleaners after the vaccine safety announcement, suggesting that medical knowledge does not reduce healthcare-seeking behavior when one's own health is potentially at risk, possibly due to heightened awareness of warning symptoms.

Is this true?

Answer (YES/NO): NO